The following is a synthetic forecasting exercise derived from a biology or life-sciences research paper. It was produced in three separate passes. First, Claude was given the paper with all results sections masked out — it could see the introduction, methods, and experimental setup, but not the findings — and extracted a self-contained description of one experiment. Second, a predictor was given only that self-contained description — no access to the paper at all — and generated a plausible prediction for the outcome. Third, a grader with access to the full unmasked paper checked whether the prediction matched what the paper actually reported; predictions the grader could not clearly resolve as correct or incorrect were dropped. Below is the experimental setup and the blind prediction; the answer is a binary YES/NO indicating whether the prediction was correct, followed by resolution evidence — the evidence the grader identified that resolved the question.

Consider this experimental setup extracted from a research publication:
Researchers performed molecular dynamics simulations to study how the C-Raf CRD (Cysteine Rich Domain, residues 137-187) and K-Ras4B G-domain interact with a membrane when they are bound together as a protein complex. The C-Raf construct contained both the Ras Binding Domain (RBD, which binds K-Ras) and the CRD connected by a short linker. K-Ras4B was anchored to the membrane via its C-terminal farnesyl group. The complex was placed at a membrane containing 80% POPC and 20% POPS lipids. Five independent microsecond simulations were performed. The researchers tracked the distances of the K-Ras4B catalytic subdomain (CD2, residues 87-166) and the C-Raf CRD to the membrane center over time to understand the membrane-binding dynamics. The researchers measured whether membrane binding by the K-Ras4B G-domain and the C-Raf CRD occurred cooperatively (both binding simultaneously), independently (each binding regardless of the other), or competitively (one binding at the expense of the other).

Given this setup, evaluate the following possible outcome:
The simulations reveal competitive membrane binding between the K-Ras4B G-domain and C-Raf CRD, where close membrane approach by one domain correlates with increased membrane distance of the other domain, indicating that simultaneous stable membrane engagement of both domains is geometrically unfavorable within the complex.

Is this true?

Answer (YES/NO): YES